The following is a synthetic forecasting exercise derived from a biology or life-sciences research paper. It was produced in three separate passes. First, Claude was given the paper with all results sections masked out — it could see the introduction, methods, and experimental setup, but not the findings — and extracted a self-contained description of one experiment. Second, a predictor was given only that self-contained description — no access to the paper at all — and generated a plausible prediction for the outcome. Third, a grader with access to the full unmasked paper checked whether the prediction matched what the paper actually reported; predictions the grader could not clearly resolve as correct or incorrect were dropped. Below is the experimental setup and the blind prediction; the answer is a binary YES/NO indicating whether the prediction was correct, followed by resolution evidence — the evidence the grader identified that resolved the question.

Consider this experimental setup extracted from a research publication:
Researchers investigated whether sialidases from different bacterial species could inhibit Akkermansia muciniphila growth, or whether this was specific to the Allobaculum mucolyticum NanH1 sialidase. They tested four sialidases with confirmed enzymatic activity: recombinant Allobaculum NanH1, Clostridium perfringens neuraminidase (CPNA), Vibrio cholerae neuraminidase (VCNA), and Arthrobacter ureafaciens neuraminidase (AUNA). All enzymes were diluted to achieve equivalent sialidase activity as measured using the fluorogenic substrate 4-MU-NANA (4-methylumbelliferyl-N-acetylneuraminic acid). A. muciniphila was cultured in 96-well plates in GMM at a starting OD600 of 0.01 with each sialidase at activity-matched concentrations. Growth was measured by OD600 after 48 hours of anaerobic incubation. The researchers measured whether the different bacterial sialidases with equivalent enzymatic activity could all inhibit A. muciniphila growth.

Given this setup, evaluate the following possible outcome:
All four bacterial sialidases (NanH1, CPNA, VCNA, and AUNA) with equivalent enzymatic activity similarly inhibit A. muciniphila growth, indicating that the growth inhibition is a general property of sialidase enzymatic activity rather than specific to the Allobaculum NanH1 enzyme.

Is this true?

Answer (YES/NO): NO